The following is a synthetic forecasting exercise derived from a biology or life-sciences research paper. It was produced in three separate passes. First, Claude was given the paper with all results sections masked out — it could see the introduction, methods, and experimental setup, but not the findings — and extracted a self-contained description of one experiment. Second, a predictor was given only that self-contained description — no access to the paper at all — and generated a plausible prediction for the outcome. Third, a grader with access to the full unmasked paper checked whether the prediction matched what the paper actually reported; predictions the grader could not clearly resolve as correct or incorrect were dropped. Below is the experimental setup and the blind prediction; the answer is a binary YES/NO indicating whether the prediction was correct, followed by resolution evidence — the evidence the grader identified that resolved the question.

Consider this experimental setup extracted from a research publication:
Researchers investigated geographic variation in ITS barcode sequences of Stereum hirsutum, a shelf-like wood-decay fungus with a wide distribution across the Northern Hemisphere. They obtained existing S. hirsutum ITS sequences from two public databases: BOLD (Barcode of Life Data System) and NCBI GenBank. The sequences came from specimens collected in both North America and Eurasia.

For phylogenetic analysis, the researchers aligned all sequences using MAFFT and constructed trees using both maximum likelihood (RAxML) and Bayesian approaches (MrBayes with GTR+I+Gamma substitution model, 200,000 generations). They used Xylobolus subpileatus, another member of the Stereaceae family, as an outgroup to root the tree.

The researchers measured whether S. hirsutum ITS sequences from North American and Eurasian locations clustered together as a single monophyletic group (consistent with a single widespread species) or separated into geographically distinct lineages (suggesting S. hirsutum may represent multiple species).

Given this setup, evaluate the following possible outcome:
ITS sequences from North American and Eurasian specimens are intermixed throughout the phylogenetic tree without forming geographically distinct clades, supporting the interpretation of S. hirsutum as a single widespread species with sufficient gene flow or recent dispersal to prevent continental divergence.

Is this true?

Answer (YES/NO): NO